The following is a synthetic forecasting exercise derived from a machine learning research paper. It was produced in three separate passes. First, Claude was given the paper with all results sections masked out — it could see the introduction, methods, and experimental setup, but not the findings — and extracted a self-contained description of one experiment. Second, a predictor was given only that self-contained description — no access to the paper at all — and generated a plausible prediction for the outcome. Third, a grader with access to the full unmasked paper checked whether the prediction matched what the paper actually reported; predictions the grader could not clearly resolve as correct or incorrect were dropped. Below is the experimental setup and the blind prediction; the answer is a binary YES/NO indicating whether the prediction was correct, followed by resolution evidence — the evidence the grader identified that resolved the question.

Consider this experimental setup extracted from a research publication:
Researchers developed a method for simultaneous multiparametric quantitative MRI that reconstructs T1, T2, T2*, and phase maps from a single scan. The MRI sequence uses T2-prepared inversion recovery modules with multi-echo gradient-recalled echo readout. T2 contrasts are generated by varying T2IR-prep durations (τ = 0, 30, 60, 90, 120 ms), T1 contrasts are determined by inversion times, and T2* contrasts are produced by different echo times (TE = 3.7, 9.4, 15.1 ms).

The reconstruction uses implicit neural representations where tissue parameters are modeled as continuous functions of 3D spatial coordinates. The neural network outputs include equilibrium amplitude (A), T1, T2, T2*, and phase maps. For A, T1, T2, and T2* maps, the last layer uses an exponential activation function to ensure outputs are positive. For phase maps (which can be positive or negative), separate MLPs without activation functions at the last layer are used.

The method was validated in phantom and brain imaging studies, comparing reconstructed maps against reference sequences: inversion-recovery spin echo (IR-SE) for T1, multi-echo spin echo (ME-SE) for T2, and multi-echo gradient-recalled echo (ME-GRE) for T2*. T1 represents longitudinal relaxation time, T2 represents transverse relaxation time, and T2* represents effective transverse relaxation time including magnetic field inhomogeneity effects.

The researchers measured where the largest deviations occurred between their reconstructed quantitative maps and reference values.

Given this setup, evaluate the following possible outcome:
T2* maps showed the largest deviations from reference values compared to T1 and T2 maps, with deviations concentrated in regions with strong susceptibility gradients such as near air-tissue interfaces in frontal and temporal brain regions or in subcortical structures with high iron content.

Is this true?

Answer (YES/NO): NO